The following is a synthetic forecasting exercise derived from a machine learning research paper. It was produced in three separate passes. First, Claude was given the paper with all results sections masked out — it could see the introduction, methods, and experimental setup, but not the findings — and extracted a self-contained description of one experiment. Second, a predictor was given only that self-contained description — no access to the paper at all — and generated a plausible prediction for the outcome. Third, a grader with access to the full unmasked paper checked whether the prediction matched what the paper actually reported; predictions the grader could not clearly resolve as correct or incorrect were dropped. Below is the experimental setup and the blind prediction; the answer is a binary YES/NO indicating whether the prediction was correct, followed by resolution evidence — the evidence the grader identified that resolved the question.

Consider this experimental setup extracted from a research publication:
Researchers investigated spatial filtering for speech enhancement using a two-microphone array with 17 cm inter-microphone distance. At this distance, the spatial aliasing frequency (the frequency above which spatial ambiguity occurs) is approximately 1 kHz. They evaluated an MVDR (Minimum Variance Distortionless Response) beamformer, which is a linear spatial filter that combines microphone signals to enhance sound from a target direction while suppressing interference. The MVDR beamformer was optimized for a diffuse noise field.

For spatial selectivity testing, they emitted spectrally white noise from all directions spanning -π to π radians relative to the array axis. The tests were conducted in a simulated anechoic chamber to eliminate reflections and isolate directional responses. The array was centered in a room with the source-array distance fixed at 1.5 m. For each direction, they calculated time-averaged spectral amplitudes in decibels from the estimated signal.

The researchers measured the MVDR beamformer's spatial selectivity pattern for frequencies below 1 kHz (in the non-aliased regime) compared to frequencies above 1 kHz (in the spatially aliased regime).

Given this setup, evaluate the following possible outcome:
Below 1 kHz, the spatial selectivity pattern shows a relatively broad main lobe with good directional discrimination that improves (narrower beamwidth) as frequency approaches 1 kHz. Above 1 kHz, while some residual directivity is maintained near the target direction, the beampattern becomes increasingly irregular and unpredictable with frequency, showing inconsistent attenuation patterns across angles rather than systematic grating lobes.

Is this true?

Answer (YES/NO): NO